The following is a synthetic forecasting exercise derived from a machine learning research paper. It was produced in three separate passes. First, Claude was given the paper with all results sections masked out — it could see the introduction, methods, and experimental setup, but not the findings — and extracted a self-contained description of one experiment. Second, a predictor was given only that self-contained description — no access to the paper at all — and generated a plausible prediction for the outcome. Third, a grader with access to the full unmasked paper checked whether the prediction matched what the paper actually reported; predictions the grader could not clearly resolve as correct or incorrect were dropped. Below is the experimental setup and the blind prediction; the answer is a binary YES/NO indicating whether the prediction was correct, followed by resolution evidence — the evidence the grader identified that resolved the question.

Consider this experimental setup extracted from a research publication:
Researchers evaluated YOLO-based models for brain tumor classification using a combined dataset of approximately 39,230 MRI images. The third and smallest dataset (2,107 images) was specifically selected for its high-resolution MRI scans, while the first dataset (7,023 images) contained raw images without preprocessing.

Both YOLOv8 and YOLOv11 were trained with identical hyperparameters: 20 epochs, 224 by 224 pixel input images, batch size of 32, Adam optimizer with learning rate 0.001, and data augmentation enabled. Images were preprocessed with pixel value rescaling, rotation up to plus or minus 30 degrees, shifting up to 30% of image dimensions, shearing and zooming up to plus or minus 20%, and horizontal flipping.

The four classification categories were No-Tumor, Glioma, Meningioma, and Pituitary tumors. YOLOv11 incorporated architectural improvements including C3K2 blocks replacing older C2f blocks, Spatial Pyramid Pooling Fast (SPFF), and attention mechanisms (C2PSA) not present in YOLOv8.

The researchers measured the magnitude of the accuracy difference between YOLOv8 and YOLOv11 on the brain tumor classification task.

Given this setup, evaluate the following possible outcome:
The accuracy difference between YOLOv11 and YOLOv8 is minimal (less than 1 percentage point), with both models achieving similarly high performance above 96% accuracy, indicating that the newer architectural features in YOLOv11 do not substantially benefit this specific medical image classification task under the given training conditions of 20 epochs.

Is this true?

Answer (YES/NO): YES